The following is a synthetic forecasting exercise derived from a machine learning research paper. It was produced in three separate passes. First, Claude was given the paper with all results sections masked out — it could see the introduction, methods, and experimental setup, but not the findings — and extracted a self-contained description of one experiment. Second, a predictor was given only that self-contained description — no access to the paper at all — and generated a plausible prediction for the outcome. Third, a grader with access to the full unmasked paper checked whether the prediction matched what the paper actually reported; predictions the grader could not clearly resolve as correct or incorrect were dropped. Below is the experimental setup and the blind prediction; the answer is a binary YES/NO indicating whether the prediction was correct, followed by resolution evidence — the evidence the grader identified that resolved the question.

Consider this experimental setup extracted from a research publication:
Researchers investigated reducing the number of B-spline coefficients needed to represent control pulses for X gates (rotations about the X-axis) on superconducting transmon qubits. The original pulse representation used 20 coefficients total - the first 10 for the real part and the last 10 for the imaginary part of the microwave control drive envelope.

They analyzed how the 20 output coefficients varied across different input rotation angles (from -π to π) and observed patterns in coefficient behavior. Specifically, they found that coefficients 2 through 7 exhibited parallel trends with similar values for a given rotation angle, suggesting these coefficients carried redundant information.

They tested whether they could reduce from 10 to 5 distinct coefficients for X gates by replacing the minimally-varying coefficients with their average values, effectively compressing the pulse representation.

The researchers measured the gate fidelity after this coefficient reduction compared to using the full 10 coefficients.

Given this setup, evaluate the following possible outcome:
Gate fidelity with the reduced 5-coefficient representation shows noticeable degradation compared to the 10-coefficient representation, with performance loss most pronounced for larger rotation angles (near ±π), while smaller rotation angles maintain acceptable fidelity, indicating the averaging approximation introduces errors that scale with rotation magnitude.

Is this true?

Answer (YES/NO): NO